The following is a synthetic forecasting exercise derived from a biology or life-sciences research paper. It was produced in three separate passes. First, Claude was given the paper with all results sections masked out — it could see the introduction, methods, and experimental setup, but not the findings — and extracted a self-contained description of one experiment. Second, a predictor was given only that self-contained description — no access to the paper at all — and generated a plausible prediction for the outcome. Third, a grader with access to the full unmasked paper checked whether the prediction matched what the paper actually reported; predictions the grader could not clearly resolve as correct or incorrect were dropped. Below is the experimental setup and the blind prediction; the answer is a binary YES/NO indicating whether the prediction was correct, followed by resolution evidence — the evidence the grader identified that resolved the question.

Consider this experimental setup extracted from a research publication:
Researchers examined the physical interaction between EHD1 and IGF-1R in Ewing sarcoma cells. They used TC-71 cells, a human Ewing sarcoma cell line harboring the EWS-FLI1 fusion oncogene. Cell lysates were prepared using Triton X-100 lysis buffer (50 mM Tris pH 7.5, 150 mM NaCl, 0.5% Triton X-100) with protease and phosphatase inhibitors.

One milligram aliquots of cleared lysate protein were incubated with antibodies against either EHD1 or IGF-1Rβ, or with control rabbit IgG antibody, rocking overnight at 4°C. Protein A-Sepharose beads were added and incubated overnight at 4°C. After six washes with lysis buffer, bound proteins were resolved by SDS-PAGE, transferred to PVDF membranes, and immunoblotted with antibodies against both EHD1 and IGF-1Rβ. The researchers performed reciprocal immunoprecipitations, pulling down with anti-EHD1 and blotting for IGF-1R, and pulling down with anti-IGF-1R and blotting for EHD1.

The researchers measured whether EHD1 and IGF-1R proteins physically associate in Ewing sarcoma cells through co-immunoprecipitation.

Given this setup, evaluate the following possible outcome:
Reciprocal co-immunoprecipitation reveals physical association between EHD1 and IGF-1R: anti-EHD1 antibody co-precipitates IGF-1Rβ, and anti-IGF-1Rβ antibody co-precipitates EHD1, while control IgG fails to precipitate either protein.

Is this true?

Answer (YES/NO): YES